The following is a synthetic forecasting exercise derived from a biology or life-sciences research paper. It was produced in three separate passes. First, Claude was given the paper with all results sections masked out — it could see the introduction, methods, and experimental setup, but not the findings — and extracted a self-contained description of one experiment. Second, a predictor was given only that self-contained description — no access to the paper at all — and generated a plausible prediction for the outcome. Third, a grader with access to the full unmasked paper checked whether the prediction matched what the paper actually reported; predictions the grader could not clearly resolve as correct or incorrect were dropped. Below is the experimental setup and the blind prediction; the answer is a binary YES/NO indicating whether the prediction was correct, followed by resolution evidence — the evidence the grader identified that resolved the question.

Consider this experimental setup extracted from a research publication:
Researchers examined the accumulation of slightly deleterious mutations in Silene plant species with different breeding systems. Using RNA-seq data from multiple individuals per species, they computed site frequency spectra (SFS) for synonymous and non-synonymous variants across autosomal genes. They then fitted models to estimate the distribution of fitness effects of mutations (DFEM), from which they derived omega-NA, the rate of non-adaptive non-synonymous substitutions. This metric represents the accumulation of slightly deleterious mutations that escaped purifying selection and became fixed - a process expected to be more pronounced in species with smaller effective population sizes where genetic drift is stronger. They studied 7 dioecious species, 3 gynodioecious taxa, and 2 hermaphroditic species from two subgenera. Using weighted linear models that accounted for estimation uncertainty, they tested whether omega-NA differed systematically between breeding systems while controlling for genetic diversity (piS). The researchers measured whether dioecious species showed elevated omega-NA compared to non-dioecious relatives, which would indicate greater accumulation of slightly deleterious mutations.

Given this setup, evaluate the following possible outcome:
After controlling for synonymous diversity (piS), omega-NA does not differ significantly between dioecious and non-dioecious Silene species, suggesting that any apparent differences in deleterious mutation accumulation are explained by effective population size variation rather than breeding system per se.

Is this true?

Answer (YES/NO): NO